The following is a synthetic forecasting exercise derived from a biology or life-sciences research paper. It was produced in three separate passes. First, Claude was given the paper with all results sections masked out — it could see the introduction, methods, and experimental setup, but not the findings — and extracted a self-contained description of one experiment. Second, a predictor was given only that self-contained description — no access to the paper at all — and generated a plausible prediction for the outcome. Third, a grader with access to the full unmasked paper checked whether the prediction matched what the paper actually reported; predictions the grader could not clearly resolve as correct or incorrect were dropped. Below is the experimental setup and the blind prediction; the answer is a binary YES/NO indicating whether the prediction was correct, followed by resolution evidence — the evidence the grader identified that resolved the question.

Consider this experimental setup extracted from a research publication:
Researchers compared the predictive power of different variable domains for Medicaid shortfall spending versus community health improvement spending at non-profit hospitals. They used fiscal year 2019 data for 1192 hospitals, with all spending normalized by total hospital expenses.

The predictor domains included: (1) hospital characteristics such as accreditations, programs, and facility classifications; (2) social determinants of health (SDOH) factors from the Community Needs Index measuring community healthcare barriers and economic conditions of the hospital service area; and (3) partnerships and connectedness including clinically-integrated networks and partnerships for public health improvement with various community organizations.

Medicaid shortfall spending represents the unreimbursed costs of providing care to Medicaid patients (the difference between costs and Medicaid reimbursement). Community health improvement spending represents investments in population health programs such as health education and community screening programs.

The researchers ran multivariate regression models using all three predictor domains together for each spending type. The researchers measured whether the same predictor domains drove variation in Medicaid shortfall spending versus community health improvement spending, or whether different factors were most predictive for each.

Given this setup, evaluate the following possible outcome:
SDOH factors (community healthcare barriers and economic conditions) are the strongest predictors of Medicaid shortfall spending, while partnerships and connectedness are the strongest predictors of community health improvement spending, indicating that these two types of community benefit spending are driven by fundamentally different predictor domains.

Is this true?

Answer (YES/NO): NO